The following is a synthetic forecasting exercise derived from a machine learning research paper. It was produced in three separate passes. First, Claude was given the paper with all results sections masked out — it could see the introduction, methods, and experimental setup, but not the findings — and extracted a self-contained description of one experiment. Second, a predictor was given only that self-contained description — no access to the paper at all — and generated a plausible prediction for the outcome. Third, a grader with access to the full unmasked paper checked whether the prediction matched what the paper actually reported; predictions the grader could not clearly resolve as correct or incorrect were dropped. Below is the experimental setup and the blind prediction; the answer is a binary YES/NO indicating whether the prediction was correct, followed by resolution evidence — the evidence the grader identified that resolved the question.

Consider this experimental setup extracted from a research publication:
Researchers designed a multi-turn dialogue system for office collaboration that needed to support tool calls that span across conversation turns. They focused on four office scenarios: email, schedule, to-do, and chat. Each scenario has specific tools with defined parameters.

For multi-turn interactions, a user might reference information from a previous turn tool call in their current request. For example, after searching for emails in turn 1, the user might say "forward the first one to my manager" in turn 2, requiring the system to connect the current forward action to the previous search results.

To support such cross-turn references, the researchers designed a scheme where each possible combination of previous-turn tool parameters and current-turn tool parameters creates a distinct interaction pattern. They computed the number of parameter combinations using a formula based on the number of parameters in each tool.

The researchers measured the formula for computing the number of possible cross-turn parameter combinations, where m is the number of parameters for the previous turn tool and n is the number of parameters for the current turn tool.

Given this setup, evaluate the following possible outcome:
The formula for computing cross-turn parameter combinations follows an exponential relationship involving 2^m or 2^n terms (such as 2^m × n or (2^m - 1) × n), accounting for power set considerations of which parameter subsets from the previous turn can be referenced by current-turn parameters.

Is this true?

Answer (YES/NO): NO